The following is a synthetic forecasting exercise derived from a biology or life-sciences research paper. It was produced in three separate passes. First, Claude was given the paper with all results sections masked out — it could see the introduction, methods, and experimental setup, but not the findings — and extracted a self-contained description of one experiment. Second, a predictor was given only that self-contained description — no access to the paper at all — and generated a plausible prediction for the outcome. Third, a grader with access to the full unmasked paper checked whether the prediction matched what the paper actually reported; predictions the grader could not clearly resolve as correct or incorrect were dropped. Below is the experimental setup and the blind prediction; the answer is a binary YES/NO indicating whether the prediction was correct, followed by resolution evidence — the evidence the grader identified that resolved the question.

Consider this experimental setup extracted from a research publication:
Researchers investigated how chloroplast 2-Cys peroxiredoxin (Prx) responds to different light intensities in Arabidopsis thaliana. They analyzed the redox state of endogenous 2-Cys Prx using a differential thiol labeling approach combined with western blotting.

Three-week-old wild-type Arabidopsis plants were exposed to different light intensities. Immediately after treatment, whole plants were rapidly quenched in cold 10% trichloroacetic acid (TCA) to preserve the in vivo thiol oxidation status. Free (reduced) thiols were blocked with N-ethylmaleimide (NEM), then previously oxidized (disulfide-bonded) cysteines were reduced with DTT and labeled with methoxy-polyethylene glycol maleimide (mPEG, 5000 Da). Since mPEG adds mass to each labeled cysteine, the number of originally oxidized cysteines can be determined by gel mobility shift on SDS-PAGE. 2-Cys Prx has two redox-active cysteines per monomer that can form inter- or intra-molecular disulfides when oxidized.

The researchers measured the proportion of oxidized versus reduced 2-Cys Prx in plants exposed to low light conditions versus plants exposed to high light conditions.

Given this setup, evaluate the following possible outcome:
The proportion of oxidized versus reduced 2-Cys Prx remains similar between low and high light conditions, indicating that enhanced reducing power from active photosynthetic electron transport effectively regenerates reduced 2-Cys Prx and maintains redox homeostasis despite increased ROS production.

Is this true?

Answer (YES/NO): NO